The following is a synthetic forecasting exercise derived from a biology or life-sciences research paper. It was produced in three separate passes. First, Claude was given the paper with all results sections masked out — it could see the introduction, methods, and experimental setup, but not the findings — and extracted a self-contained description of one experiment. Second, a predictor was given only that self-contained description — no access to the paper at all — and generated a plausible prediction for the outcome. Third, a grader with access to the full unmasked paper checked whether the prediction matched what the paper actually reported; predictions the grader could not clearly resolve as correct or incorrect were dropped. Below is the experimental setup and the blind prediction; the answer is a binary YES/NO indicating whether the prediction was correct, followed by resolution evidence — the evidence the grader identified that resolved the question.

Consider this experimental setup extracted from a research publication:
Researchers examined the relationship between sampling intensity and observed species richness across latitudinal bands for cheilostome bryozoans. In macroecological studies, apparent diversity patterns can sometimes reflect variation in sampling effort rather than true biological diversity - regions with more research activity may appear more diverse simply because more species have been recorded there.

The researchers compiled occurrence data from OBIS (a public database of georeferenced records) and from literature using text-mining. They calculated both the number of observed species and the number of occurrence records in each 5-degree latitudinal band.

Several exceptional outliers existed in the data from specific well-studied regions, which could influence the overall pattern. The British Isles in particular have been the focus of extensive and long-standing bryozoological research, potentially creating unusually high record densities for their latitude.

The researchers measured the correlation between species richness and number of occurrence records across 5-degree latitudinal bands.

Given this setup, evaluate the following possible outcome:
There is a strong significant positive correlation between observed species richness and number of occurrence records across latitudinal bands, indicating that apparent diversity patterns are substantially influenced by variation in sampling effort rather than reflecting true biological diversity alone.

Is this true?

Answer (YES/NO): YES